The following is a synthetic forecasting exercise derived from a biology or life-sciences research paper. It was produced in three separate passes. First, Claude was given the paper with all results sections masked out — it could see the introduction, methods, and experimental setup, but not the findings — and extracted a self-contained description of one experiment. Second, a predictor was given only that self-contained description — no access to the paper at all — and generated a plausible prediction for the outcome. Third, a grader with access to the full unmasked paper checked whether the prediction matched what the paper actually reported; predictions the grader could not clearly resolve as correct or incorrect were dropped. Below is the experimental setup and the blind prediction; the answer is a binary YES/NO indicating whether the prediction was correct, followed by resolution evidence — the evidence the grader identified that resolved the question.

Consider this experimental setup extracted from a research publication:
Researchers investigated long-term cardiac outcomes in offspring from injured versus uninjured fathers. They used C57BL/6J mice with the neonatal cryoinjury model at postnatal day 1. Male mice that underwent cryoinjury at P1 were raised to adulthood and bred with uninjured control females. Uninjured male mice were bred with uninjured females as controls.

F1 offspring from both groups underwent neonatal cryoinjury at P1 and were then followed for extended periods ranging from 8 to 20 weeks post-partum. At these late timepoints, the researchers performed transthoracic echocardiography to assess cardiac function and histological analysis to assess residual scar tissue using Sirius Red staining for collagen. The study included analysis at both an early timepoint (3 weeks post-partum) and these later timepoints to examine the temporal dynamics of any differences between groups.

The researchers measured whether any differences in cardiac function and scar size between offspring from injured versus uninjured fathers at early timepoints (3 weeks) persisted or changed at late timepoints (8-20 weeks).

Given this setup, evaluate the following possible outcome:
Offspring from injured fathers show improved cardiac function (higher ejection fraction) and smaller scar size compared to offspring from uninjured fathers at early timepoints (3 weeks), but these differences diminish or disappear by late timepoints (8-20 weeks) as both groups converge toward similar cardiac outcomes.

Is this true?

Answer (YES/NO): NO